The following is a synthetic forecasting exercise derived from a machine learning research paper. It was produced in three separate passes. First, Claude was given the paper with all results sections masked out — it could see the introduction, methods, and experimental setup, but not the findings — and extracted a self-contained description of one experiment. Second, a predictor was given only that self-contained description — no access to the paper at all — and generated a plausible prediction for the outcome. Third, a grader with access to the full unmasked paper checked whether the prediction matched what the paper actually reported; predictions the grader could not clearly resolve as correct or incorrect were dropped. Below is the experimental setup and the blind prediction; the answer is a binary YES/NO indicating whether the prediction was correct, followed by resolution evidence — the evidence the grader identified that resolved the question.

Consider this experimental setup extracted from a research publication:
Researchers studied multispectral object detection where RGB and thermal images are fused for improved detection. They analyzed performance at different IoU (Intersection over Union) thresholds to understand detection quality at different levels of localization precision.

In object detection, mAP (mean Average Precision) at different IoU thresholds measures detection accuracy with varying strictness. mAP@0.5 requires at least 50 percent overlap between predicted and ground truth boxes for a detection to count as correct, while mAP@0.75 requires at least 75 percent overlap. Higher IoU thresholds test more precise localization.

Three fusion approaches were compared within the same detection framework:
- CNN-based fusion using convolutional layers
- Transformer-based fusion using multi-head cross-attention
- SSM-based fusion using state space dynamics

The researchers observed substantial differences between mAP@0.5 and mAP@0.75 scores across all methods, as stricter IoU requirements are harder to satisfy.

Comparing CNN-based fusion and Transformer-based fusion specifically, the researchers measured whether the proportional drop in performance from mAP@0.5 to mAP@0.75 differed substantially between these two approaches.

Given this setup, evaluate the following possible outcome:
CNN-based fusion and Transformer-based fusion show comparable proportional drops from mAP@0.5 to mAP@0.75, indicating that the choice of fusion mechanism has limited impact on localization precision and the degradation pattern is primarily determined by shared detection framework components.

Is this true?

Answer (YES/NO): YES